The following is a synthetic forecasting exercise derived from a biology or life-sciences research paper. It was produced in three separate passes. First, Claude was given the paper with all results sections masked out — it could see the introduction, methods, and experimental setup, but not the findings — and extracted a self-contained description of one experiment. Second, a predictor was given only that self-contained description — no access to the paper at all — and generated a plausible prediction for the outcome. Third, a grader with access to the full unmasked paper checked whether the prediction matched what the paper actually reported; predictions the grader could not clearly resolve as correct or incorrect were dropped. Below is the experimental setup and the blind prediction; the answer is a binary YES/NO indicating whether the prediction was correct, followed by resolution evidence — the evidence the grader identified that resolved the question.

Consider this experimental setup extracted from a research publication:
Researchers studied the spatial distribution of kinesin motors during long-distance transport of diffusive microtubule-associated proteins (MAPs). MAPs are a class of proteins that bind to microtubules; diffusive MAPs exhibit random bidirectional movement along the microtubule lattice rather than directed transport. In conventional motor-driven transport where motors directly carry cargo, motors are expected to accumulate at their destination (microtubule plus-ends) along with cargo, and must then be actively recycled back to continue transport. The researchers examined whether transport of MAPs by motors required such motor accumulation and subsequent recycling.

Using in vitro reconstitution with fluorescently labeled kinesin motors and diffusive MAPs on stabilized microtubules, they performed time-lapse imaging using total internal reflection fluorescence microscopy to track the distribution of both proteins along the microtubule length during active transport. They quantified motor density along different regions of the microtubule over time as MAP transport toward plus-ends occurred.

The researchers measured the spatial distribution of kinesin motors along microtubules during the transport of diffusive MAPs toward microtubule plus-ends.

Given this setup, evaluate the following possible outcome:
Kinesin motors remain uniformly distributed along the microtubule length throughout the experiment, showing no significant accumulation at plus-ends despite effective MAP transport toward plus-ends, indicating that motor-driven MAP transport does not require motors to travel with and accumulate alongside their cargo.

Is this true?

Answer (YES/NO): YES